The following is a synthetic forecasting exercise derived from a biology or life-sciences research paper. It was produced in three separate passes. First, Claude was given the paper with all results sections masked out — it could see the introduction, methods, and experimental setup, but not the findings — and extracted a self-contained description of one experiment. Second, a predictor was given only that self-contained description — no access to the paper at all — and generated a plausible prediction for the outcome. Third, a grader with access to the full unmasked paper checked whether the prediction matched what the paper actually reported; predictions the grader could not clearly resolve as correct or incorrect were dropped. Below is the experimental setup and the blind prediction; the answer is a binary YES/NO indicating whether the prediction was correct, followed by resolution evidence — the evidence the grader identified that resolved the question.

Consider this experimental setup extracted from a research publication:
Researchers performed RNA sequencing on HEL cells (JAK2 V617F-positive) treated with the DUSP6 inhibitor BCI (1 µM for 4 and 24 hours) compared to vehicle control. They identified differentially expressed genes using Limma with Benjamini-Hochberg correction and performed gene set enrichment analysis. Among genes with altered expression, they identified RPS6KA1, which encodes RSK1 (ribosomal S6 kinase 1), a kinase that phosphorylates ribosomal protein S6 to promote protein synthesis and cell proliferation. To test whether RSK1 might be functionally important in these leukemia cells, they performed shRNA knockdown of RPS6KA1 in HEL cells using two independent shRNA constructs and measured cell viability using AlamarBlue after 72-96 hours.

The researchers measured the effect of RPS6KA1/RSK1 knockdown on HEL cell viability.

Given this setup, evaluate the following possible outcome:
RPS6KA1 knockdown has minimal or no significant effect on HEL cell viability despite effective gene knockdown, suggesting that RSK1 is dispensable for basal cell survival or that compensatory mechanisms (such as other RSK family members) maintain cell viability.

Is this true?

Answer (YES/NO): NO